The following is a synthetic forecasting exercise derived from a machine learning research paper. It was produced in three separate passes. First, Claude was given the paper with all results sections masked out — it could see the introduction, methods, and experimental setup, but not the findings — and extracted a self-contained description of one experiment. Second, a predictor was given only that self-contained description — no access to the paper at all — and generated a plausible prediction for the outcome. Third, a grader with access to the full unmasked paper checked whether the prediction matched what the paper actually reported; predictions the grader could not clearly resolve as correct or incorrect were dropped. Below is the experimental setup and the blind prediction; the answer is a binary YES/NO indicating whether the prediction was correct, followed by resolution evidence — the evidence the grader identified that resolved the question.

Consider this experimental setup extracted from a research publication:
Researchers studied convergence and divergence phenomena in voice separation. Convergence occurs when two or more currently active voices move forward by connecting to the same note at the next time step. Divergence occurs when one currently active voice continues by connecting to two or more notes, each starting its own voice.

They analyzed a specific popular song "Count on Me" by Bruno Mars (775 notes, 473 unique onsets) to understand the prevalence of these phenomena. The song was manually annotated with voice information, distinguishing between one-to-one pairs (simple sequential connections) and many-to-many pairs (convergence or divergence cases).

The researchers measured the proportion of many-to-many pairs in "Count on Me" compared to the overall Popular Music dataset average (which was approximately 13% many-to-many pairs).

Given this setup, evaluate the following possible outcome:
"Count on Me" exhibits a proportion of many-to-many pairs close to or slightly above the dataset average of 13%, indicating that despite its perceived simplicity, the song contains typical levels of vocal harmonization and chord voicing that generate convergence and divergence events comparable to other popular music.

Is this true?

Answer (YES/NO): NO